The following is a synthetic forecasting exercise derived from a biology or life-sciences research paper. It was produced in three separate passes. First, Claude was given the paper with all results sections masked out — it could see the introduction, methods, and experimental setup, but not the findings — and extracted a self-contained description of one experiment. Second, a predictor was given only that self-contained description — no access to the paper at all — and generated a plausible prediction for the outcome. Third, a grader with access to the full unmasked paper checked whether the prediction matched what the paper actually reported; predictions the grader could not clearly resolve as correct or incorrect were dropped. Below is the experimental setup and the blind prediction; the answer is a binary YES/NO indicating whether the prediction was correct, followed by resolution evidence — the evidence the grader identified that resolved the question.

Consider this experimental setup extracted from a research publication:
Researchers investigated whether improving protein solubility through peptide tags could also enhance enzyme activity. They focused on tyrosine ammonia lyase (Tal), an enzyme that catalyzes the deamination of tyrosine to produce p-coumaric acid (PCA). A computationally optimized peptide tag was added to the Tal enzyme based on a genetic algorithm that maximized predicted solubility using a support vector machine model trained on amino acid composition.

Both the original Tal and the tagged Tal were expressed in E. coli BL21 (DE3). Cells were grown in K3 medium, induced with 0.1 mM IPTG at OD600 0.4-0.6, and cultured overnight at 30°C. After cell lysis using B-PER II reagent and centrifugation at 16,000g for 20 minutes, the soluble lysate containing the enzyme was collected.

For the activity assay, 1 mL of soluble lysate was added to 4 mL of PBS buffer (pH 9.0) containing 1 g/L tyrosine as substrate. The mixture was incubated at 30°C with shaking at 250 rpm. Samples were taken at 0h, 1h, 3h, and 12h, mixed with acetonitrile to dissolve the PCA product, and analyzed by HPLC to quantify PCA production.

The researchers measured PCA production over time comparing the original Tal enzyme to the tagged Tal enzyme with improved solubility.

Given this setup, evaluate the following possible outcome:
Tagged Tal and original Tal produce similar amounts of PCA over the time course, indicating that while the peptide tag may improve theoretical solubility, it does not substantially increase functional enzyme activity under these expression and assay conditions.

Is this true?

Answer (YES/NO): NO